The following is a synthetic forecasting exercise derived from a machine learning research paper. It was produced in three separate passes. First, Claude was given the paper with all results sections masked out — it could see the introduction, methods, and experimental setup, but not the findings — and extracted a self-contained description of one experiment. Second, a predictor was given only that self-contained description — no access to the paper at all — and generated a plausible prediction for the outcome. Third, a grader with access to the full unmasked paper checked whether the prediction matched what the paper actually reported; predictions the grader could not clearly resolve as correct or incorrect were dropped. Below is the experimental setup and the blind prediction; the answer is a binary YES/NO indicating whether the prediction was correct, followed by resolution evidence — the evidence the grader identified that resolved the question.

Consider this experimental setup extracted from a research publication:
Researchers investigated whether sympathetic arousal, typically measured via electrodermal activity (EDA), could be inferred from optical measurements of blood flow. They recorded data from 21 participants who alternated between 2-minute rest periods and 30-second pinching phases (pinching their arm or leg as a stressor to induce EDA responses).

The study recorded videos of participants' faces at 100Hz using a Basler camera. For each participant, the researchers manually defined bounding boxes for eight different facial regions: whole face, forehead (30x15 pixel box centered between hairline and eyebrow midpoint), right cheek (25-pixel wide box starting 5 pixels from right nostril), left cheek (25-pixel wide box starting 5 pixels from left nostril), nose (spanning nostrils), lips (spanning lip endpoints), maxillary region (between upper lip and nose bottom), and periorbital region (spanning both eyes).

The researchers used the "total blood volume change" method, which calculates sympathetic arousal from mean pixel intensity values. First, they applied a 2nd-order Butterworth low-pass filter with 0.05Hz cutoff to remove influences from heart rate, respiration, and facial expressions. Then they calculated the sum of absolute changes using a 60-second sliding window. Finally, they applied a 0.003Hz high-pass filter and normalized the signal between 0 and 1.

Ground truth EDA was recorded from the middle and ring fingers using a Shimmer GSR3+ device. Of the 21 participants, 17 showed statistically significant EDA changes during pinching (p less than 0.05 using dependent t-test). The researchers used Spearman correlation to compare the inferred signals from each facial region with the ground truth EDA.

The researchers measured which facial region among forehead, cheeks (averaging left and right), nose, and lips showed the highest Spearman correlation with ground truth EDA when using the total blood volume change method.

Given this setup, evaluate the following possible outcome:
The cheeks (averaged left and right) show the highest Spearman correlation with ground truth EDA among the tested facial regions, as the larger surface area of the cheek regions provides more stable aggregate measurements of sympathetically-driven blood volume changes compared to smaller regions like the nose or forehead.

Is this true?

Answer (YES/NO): NO